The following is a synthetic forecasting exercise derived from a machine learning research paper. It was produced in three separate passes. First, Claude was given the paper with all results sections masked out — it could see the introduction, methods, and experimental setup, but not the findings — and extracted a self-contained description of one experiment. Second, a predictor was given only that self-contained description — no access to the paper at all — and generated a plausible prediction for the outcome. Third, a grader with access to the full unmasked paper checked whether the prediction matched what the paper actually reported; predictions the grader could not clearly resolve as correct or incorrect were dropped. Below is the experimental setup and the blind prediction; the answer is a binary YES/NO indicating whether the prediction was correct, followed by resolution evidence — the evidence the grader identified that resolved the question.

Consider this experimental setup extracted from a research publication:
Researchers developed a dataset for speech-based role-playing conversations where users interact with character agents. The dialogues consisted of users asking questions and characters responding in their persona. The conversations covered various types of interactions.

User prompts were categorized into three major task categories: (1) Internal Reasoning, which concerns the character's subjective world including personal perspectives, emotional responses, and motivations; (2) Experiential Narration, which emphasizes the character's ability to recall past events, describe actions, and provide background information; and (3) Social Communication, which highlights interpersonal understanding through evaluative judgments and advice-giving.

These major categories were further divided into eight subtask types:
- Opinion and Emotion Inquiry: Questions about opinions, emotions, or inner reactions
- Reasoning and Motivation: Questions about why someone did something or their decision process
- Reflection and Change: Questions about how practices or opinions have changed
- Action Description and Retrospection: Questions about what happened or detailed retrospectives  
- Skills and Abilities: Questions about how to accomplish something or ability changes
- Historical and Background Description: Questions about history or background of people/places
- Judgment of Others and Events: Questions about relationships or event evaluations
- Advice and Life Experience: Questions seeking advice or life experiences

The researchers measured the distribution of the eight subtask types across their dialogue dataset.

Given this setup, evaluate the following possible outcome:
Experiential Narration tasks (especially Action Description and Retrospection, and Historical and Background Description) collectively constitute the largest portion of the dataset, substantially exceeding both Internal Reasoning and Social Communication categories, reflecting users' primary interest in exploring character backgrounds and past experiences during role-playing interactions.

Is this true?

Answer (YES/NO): NO